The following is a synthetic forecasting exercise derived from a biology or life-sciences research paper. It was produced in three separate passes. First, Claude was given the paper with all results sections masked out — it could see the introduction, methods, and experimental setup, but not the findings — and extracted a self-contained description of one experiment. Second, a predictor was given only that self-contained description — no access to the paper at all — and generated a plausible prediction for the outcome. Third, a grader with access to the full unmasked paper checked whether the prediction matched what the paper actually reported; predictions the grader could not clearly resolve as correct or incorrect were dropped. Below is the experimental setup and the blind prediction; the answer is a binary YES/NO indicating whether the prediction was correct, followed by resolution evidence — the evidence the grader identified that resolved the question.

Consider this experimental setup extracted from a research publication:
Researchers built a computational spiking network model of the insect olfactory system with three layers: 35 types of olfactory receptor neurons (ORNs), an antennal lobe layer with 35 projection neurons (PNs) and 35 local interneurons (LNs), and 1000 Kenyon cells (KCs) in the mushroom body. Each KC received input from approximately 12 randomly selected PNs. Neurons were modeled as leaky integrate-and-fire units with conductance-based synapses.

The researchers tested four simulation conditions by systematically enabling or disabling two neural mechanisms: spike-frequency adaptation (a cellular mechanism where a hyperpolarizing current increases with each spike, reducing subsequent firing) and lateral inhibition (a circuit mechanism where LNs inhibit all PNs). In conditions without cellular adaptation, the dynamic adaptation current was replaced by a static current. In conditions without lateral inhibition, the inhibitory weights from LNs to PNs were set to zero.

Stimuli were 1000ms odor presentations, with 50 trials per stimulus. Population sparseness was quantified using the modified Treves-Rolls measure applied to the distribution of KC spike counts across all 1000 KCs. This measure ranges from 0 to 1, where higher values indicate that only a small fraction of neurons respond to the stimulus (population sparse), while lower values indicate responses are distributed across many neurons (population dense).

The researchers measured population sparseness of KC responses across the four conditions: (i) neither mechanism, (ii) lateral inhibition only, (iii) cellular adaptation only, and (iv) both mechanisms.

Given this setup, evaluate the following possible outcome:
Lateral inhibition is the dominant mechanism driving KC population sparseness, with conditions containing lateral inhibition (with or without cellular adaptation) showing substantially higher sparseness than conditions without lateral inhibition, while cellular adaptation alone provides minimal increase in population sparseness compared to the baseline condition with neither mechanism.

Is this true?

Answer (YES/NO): YES